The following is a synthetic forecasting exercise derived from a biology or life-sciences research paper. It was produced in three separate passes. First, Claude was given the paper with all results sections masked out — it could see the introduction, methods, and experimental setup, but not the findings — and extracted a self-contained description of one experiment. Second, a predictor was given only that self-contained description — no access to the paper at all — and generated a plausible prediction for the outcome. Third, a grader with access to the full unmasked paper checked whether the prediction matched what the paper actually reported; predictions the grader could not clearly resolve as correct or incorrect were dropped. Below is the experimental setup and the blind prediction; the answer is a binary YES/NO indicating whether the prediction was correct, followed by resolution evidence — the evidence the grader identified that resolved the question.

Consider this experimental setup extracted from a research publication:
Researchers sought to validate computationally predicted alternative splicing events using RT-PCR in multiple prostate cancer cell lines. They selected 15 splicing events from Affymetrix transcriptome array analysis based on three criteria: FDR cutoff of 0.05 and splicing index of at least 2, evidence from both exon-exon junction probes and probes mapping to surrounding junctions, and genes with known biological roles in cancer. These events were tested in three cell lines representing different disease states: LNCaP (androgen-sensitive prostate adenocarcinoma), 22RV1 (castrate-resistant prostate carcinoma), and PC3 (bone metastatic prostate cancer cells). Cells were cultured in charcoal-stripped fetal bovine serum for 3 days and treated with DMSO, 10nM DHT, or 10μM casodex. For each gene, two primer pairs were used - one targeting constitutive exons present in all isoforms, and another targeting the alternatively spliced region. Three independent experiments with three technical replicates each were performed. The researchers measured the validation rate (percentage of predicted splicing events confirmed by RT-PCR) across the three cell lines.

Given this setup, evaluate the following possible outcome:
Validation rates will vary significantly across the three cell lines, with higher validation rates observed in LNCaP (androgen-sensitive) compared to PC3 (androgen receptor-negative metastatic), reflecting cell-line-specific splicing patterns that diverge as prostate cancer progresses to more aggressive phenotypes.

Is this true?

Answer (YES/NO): NO